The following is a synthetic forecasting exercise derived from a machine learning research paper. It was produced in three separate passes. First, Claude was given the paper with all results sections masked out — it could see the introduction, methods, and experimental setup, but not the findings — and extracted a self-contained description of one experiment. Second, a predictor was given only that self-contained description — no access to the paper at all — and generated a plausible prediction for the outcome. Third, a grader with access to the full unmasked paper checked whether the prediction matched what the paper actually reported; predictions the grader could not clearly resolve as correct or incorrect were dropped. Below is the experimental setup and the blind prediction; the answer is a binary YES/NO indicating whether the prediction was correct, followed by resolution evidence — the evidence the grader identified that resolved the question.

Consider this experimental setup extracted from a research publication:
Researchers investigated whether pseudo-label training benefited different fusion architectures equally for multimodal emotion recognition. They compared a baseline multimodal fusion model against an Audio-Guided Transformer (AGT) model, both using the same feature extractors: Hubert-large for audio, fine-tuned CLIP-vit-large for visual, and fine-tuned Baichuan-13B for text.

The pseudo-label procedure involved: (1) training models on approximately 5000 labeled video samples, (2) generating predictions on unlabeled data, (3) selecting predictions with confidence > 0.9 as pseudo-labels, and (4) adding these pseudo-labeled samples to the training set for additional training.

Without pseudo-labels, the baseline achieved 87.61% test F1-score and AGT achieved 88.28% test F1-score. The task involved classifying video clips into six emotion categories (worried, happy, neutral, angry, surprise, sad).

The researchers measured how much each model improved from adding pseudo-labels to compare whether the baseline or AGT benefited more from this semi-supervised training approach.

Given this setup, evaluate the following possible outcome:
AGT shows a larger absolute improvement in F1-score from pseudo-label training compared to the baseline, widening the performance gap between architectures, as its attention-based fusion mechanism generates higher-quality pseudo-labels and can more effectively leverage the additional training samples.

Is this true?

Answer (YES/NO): NO